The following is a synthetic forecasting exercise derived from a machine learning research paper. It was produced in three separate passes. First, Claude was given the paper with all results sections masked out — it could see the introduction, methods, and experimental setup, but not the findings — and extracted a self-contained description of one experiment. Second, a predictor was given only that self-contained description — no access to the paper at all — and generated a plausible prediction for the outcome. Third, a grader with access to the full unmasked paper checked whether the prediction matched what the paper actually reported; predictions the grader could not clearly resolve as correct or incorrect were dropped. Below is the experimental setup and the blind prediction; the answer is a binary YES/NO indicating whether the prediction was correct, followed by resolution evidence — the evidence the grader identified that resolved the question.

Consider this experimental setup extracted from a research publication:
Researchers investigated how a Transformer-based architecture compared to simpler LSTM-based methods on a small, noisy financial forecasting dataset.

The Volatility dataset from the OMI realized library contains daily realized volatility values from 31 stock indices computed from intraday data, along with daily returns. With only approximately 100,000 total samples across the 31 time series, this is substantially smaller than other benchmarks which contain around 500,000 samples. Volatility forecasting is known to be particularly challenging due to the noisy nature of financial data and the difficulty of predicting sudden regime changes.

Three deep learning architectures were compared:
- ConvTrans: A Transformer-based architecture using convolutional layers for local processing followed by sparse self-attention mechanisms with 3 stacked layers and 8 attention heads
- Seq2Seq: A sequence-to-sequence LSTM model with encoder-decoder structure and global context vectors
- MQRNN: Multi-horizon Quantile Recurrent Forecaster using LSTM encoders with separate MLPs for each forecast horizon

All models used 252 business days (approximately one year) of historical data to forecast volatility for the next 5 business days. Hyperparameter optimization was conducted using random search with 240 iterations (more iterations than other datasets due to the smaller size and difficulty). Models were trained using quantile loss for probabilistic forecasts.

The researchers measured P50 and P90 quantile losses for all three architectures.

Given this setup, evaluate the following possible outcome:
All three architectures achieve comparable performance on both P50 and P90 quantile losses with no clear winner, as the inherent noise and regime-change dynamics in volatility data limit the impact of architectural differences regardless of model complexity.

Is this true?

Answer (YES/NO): NO